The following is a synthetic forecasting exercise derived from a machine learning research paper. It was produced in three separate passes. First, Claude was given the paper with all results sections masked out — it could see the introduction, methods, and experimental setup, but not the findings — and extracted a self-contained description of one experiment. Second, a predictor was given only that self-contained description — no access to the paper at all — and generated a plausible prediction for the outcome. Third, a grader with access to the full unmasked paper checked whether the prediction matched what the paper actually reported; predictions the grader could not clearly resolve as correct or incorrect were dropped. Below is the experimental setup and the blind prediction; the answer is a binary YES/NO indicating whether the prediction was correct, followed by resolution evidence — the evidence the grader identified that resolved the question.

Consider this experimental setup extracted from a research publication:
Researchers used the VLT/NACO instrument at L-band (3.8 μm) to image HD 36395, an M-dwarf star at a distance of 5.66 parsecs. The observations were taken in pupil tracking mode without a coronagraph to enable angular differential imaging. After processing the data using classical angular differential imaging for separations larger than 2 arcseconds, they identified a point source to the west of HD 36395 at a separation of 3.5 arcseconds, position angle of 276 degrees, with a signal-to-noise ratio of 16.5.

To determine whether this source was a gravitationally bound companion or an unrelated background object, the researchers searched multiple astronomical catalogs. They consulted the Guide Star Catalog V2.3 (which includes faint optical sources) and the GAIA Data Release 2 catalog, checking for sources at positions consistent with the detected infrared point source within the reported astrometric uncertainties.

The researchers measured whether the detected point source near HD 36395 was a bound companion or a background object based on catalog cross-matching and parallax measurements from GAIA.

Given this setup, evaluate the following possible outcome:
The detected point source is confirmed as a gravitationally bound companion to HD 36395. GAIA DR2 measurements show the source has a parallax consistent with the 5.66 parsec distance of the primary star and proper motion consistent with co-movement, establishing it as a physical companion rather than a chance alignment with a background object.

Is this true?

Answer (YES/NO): NO